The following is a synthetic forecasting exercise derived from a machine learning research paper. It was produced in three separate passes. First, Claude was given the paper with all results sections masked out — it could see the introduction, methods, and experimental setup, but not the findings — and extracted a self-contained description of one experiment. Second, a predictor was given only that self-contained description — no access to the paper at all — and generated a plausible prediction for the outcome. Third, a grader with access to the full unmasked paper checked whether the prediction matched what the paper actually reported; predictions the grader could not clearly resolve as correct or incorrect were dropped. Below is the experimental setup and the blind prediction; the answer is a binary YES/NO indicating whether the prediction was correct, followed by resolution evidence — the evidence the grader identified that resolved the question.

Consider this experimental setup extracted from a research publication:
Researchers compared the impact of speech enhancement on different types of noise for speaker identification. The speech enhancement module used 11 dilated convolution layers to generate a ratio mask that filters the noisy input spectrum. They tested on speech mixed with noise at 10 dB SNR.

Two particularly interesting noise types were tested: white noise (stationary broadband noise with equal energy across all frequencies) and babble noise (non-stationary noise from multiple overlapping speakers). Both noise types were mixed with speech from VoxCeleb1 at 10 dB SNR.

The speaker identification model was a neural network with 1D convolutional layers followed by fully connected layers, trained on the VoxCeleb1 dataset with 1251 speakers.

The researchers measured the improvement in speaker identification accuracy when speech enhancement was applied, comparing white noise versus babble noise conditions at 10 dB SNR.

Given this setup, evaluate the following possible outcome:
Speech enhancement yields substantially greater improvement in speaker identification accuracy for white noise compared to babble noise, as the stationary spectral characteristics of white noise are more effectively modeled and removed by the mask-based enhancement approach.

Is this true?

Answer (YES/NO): NO